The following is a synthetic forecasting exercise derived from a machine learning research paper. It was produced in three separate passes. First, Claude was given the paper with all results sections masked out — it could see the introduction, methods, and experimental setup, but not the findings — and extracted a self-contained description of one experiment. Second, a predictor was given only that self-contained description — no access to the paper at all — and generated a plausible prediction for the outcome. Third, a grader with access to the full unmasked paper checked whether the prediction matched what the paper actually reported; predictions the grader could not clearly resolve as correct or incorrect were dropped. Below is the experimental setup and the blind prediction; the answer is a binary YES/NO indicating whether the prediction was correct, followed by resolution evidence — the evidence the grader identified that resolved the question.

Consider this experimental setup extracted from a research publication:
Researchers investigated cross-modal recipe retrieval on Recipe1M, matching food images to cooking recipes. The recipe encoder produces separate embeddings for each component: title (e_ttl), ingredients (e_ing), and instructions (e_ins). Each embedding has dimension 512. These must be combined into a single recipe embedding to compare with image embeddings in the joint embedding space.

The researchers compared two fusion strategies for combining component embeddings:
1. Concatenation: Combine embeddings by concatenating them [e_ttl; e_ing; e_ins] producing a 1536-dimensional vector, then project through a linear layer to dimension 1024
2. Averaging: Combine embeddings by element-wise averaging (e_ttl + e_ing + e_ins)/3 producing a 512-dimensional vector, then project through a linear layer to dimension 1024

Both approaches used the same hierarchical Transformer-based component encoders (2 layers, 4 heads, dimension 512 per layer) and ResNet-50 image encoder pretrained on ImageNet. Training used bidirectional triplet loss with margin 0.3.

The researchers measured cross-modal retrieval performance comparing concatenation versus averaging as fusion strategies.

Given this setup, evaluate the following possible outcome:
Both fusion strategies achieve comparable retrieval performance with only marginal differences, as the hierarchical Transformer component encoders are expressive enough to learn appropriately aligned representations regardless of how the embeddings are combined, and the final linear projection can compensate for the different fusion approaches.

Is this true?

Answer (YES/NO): YES